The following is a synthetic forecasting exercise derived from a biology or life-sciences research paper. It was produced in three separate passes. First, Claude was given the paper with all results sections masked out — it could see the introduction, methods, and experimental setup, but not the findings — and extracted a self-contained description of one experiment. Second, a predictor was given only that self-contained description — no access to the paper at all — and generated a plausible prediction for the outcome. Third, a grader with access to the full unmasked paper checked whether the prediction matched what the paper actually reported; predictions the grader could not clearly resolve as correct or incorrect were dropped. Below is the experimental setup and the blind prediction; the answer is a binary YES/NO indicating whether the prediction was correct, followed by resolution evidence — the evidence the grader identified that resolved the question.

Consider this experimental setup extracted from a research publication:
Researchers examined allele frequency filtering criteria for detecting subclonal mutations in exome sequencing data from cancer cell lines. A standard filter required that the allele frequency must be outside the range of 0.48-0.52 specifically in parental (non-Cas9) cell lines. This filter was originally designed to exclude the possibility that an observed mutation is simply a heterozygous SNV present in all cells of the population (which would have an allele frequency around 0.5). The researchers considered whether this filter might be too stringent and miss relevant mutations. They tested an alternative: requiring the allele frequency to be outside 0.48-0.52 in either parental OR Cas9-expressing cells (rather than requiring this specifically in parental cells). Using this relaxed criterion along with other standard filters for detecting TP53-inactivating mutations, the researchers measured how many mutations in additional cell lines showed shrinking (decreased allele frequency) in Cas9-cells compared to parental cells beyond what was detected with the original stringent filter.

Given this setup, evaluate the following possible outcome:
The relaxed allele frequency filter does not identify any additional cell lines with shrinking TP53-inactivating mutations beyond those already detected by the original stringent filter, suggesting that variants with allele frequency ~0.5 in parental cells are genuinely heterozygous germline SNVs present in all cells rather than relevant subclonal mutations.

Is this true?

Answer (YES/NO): NO